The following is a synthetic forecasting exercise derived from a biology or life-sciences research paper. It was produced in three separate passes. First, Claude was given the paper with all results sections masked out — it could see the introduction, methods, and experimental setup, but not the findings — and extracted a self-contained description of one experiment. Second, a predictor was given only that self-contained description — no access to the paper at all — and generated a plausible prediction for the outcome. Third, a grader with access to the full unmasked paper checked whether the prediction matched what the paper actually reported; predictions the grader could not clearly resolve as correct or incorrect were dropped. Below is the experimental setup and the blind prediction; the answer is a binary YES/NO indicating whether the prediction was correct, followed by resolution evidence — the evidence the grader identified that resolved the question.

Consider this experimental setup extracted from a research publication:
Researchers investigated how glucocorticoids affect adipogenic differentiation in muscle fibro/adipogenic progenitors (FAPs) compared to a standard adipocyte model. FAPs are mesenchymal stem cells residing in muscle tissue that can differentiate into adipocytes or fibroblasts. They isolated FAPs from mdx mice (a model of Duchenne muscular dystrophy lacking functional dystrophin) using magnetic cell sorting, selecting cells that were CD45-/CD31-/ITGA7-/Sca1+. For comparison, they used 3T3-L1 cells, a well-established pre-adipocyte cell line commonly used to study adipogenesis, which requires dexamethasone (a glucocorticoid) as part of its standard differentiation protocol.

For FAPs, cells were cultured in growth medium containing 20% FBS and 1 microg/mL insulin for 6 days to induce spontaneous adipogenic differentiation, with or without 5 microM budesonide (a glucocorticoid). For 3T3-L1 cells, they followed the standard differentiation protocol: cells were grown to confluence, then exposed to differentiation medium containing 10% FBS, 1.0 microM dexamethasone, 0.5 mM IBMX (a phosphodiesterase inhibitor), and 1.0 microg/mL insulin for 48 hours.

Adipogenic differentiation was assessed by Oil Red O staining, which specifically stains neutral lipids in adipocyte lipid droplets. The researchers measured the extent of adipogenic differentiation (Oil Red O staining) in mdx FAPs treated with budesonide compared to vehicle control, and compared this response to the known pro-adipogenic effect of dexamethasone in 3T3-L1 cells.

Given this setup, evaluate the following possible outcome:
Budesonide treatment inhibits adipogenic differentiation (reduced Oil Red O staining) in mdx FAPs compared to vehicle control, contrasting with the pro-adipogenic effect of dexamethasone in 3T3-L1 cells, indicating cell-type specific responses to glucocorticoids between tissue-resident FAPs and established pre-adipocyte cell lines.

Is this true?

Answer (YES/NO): NO